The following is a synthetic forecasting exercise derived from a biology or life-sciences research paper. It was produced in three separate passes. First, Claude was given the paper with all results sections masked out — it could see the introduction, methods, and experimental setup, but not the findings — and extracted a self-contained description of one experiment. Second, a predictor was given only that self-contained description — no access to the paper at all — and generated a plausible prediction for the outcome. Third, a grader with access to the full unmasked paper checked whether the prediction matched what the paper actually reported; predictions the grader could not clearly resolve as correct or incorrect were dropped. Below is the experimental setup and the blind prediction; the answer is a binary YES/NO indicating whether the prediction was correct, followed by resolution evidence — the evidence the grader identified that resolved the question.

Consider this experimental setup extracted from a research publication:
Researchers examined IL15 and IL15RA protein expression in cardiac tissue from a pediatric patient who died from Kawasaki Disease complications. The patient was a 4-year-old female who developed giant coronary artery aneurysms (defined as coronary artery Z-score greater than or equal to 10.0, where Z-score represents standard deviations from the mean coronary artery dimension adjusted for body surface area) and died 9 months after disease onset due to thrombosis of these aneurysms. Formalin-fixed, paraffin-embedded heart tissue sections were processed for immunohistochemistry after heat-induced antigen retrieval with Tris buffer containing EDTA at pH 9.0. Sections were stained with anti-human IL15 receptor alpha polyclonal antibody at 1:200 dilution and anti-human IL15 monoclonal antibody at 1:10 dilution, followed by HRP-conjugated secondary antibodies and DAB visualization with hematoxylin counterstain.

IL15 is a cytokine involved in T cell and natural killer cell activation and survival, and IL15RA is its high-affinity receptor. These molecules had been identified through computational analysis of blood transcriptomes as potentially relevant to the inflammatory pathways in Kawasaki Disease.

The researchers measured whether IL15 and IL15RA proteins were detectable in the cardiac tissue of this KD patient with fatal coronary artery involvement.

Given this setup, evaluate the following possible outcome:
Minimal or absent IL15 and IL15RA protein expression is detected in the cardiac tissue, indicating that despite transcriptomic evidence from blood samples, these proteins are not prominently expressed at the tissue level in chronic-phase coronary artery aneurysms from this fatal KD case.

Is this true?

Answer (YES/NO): NO